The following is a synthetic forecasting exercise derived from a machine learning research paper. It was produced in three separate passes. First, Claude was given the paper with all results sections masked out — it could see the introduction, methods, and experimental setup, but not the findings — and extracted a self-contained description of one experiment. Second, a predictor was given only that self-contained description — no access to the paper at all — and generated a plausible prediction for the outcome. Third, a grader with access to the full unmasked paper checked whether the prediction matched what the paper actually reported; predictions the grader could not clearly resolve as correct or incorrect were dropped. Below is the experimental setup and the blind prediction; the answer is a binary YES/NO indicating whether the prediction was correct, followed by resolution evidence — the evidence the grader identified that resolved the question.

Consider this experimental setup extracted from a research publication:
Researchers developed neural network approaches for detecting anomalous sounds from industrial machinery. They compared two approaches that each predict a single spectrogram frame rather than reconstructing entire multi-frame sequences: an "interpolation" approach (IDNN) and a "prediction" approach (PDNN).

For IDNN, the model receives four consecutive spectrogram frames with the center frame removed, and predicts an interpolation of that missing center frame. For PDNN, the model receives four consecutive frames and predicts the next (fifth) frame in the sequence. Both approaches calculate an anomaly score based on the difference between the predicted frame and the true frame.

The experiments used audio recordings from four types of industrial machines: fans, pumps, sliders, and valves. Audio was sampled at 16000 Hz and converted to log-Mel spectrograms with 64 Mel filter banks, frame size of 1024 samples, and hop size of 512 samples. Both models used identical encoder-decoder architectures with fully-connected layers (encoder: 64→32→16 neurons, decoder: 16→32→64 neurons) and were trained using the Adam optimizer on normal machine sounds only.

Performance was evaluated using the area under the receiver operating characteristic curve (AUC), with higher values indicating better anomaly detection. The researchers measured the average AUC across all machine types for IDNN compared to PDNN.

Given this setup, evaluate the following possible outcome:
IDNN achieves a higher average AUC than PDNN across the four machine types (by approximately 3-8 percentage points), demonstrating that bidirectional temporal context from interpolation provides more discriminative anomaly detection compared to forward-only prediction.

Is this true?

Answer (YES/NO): NO